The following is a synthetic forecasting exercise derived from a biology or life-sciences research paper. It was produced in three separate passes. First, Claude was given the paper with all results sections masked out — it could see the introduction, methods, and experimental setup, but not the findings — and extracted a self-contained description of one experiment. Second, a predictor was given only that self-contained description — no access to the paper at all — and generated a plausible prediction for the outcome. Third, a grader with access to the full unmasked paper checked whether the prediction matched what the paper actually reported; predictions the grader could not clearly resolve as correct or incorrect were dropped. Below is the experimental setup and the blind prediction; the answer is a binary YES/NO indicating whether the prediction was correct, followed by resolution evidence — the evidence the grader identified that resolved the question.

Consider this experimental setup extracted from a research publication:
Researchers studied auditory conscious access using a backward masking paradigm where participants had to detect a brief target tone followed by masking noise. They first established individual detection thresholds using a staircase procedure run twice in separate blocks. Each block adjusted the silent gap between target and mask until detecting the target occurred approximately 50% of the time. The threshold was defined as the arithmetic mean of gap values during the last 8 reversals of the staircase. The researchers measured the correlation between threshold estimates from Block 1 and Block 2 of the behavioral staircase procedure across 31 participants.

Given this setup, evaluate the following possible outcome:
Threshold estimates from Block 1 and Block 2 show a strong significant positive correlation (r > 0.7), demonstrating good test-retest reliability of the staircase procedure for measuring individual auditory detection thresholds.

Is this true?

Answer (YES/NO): YES